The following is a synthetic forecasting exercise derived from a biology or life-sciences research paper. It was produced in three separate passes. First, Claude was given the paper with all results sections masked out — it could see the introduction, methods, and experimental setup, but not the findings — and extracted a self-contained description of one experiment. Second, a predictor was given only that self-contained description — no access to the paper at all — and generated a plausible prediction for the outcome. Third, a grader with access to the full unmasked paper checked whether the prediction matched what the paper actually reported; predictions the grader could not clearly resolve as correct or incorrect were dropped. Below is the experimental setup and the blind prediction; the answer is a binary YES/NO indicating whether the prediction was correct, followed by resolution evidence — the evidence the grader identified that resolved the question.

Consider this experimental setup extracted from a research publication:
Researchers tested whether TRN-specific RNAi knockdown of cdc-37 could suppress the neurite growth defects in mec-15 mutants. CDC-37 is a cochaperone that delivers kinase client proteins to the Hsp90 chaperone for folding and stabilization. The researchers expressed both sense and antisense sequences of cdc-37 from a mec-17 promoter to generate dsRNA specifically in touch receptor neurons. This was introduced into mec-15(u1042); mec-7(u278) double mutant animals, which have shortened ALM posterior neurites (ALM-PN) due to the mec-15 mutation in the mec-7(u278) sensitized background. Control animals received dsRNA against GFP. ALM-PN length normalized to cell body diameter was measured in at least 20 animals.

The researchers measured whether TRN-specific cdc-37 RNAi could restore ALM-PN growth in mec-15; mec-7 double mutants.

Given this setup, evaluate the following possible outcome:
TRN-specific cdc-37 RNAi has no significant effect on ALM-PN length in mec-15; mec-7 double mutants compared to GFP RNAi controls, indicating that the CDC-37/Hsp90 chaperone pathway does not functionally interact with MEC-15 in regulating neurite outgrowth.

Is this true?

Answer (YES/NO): NO